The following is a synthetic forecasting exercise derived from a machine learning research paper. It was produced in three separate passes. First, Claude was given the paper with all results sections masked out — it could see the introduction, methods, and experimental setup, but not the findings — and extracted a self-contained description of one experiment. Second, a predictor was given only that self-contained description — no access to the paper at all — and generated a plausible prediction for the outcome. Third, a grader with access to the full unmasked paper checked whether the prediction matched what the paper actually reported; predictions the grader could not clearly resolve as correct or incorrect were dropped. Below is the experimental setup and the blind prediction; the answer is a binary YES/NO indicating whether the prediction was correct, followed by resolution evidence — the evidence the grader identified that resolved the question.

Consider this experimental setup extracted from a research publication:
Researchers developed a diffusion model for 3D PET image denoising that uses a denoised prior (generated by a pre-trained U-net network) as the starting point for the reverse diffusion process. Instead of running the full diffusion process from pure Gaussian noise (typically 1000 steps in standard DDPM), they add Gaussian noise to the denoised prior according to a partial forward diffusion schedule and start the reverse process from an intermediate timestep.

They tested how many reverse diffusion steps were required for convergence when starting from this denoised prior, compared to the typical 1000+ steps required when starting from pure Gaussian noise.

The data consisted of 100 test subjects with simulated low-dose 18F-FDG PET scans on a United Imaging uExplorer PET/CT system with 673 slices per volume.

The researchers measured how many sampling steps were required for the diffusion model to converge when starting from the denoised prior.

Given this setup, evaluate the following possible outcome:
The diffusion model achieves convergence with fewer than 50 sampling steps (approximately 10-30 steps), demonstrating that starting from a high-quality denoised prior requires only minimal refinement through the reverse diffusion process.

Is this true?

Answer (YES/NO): YES